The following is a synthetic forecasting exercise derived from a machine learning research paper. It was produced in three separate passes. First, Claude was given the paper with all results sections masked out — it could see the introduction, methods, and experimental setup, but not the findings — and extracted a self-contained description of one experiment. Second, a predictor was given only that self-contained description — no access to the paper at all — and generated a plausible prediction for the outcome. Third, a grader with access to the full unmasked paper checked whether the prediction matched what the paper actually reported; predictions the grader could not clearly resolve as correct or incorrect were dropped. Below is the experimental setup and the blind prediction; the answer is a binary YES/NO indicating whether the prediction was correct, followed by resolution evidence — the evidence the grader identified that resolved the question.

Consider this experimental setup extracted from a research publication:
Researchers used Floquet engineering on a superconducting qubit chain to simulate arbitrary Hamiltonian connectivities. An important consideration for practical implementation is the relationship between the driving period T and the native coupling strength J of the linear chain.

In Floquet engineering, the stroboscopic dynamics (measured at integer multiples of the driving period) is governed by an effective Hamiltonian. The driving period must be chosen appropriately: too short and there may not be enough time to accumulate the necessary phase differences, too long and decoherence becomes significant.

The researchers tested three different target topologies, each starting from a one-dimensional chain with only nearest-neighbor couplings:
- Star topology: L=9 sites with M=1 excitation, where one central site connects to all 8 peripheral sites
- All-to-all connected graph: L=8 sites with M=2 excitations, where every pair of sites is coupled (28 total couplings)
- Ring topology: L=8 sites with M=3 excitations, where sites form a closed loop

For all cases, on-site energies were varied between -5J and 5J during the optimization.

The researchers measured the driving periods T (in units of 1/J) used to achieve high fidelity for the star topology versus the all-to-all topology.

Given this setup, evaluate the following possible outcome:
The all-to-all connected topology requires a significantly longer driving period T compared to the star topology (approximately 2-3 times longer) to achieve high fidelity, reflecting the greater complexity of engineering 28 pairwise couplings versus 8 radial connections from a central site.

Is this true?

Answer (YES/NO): NO